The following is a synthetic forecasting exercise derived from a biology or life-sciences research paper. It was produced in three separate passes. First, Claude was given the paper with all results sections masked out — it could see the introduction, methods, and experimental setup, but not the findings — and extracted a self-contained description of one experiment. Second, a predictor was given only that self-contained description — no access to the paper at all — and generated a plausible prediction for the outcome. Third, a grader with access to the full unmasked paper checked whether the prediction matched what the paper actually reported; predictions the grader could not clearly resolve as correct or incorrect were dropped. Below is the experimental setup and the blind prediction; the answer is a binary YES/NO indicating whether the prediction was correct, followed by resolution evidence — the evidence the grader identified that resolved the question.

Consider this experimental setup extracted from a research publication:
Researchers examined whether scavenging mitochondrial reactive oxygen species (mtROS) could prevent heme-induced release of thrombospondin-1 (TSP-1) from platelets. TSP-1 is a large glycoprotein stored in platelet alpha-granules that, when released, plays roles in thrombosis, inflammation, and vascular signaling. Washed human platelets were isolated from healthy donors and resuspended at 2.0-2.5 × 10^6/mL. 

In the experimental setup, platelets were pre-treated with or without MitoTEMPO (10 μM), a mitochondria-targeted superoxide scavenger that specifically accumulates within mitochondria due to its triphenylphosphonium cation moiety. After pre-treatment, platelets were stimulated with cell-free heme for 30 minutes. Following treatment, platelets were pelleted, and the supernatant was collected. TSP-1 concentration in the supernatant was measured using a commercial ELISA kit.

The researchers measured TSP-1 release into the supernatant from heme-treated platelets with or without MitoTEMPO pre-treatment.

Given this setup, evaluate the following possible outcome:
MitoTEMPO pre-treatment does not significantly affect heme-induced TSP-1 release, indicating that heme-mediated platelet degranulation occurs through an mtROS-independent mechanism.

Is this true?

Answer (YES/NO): NO